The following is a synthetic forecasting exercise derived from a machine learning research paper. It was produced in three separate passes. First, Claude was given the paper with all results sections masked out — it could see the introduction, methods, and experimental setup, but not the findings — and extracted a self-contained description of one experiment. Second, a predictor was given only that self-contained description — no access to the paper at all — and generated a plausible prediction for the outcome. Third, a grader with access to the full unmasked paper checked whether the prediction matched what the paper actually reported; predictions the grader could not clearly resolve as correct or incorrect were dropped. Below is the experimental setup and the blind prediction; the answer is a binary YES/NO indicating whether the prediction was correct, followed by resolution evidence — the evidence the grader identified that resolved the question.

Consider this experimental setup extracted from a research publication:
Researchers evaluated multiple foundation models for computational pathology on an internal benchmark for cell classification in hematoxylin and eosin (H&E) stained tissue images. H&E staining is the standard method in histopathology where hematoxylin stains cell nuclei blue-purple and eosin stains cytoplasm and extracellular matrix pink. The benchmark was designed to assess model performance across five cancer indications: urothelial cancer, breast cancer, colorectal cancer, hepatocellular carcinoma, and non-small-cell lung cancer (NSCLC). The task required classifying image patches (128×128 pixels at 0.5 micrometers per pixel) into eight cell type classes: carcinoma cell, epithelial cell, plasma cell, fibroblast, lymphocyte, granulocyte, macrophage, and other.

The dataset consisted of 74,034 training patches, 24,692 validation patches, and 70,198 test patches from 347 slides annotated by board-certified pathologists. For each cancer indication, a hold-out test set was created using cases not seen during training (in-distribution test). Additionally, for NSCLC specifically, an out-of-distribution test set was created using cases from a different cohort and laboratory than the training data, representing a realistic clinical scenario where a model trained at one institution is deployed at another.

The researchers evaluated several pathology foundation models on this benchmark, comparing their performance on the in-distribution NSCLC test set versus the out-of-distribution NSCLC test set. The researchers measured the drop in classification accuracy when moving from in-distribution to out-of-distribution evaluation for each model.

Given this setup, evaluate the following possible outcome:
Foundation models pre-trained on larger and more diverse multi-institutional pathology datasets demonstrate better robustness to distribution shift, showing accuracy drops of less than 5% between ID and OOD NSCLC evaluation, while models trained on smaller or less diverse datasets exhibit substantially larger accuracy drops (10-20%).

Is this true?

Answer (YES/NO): NO